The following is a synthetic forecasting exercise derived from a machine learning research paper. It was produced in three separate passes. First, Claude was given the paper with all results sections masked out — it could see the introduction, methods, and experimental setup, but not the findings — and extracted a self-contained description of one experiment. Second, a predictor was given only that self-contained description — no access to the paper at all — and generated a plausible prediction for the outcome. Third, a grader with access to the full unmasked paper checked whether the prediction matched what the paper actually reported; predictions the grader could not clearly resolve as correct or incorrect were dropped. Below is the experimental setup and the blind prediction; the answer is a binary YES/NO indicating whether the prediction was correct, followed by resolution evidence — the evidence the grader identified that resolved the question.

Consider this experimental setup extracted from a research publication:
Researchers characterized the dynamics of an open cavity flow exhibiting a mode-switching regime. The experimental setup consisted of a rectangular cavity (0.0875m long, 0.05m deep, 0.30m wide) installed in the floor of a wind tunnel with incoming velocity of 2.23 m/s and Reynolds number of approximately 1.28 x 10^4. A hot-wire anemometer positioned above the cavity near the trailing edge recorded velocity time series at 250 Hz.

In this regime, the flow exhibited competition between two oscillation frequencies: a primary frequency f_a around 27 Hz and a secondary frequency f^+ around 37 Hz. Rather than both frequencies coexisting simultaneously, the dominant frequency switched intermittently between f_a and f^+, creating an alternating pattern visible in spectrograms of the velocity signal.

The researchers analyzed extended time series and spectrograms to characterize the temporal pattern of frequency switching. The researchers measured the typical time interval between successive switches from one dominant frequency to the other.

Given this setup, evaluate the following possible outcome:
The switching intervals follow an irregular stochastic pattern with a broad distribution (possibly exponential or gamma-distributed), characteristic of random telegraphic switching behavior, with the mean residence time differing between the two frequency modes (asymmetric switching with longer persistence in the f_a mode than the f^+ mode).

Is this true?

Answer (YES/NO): NO